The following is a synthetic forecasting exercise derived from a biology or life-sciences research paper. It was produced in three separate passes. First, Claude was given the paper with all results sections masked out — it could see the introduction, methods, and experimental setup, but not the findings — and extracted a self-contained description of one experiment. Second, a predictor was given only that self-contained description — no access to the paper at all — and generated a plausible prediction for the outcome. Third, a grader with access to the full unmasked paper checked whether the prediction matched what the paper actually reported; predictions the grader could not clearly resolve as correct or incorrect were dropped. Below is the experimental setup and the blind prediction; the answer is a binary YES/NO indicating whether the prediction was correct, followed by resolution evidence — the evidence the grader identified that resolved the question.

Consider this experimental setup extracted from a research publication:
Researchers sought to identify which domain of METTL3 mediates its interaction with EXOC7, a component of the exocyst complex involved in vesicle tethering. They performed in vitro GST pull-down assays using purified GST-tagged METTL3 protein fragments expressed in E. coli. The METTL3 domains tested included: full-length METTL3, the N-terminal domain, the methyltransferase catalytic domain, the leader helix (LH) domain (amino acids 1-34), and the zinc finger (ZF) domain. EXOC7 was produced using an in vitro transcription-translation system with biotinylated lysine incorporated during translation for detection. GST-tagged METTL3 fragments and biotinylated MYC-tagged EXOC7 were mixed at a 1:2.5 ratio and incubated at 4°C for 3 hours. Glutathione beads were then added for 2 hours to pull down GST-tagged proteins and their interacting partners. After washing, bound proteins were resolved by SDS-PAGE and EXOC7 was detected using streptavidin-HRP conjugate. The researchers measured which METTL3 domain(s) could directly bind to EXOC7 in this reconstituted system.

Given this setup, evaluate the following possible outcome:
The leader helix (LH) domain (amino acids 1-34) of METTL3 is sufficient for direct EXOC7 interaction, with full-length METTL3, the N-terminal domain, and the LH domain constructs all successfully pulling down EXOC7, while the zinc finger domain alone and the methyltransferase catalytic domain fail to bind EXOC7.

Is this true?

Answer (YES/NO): YES